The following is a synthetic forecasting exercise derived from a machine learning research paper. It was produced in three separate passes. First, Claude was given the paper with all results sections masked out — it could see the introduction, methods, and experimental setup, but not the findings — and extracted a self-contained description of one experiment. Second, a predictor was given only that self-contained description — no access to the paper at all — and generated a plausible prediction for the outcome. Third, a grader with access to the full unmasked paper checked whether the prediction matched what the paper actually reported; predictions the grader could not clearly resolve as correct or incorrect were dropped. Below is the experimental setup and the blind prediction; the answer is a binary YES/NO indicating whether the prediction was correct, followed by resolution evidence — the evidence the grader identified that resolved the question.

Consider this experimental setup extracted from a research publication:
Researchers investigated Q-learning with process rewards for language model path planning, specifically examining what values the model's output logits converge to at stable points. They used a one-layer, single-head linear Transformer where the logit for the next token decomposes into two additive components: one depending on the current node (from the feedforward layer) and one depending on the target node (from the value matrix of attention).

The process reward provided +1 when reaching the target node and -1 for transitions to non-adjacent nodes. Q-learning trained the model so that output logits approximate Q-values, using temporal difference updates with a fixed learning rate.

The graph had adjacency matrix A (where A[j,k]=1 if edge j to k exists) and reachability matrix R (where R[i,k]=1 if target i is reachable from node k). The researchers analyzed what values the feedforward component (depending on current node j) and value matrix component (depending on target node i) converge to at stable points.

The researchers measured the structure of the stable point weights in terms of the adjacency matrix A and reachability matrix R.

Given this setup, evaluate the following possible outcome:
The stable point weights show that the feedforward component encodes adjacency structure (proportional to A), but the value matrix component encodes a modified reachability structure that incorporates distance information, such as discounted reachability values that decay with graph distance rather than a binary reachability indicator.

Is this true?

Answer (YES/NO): NO